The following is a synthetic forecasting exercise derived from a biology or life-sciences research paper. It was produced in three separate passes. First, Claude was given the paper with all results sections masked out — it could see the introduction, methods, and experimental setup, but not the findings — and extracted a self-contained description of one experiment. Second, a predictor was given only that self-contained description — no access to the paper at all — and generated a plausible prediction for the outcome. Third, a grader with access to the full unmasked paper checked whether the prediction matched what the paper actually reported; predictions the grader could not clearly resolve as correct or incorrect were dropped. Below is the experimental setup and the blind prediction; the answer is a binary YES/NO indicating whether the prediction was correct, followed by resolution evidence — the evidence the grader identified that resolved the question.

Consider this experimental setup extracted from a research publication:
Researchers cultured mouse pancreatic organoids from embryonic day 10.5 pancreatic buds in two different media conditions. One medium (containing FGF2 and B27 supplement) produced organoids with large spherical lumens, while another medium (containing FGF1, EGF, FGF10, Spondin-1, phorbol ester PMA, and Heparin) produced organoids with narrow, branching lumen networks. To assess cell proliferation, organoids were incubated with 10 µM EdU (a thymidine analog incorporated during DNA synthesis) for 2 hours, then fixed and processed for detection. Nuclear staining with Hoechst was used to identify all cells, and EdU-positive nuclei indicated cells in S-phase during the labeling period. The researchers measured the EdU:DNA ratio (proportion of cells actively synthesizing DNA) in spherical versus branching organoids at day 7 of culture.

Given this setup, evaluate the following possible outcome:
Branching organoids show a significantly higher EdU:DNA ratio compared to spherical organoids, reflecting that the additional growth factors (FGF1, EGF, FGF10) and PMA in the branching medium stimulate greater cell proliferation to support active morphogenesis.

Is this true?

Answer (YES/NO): YES